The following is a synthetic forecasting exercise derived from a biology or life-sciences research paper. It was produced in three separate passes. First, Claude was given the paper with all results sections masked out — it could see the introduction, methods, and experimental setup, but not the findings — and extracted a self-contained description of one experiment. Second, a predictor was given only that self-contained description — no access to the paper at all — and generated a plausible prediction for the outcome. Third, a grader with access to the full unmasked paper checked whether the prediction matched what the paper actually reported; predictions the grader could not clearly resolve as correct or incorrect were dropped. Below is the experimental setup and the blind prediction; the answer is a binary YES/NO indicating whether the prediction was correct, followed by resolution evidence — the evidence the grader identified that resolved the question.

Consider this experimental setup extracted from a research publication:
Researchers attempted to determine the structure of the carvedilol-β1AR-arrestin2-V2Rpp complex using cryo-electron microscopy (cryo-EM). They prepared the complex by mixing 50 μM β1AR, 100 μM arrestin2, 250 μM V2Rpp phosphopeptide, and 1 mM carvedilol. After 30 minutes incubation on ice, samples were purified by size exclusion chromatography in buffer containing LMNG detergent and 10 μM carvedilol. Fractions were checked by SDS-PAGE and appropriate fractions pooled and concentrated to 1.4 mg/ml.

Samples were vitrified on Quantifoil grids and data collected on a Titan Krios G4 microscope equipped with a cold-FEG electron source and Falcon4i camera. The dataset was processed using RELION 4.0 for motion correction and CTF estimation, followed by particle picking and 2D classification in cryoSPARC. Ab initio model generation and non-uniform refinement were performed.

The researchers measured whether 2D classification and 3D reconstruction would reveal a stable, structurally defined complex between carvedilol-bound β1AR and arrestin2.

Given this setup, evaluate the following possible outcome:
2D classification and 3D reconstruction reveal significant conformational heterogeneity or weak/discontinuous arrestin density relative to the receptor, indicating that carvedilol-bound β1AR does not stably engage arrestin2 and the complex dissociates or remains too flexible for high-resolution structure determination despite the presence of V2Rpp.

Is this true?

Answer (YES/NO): NO